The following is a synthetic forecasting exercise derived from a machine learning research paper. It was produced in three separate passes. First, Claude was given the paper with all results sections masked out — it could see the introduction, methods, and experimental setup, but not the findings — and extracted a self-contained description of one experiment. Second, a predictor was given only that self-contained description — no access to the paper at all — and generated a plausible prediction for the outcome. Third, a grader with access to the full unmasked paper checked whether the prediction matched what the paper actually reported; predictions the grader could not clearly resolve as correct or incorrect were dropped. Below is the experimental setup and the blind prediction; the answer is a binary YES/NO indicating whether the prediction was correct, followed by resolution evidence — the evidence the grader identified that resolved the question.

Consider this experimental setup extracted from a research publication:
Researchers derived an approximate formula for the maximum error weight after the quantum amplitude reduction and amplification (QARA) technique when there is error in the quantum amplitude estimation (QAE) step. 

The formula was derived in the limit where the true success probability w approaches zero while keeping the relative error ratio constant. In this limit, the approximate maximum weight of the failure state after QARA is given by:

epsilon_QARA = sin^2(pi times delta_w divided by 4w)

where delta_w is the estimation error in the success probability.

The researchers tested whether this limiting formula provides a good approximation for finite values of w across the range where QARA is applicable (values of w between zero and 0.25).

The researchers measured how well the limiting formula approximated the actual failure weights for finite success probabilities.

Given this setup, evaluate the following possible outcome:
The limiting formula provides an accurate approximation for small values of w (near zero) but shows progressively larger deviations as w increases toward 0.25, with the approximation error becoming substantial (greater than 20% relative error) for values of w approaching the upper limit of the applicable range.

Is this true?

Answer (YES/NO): NO